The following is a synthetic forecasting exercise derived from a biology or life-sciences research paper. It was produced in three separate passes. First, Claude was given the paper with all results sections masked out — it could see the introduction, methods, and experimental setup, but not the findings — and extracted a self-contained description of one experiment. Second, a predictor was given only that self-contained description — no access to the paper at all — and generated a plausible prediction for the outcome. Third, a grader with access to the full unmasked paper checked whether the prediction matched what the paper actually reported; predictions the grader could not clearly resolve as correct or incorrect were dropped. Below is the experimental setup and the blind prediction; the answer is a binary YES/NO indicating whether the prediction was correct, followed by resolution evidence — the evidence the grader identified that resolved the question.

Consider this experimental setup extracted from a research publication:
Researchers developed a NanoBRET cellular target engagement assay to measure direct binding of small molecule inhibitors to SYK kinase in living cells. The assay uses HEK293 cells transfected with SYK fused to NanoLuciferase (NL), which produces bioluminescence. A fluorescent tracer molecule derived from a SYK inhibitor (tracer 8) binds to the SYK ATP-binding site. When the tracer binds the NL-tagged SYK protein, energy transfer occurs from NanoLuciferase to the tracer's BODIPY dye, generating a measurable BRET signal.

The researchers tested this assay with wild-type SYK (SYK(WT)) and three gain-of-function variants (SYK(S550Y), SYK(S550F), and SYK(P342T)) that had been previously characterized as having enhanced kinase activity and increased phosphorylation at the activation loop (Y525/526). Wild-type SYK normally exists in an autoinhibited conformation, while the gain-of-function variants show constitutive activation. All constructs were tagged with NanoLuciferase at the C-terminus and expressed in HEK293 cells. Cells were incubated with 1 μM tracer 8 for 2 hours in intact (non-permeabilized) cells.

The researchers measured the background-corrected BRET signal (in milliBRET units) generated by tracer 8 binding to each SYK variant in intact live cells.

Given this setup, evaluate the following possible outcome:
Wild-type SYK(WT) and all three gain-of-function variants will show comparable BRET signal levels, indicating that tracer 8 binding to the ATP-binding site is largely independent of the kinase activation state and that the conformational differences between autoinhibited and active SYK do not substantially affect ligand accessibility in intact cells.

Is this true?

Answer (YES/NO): NO